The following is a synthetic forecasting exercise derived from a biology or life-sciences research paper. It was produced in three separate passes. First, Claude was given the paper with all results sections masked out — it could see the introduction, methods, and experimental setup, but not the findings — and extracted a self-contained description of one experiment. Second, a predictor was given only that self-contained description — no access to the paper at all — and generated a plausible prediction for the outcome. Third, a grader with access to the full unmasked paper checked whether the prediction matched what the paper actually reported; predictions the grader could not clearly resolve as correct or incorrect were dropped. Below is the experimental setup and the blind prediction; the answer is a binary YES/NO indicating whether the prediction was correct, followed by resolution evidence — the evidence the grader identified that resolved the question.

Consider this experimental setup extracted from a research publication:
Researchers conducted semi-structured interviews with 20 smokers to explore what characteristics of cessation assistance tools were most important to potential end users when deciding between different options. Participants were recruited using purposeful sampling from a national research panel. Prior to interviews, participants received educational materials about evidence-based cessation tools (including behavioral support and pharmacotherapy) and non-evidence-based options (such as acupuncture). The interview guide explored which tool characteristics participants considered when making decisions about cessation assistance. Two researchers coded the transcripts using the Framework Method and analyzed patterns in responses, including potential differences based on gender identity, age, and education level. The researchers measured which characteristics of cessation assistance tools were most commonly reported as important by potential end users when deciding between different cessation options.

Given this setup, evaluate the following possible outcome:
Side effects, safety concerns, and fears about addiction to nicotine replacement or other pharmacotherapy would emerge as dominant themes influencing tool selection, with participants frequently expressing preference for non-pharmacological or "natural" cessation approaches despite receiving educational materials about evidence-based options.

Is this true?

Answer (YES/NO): NO